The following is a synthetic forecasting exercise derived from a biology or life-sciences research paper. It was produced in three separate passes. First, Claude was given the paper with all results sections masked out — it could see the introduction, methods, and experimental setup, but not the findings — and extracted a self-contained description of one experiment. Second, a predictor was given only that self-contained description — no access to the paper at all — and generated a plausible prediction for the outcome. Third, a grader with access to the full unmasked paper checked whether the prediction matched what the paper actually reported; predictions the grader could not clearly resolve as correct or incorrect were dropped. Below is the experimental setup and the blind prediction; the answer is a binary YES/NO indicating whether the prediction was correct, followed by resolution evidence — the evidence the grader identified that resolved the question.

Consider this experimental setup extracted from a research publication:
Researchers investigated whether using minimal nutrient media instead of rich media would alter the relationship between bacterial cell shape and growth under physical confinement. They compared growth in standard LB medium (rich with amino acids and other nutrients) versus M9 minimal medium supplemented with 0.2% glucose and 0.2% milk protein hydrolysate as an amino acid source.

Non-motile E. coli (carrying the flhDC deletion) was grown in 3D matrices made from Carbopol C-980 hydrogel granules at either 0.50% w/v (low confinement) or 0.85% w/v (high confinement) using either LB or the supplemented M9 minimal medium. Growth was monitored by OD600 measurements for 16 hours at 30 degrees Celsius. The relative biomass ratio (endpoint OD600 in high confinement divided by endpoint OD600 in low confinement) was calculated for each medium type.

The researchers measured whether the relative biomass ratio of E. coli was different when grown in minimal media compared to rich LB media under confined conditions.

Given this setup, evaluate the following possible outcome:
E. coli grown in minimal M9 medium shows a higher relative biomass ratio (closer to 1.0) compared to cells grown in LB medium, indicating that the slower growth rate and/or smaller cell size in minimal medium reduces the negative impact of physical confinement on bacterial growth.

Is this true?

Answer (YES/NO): NO